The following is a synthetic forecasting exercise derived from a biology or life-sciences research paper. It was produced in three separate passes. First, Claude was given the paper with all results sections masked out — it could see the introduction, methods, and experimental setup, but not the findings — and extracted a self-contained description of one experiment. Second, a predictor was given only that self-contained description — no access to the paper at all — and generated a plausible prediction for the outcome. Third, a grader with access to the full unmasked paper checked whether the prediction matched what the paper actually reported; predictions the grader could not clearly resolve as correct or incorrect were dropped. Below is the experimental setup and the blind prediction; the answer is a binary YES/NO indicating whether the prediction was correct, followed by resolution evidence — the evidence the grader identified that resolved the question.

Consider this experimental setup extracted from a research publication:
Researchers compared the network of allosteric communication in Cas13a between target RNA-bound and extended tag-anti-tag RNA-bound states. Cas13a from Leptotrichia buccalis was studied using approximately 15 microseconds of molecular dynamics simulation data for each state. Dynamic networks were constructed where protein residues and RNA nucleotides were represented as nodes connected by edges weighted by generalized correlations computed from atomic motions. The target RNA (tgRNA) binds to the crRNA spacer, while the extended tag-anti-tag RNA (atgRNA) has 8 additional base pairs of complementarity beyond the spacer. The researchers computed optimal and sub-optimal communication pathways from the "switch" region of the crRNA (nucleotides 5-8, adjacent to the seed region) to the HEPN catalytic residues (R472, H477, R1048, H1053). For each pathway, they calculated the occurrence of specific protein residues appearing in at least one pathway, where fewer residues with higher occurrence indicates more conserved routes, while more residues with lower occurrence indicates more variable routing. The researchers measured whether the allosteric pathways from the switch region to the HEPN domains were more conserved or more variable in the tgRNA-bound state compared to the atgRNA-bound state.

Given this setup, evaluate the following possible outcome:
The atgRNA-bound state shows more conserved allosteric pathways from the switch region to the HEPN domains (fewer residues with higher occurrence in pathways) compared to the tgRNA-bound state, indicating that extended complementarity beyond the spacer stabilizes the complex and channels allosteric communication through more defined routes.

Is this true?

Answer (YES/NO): NO